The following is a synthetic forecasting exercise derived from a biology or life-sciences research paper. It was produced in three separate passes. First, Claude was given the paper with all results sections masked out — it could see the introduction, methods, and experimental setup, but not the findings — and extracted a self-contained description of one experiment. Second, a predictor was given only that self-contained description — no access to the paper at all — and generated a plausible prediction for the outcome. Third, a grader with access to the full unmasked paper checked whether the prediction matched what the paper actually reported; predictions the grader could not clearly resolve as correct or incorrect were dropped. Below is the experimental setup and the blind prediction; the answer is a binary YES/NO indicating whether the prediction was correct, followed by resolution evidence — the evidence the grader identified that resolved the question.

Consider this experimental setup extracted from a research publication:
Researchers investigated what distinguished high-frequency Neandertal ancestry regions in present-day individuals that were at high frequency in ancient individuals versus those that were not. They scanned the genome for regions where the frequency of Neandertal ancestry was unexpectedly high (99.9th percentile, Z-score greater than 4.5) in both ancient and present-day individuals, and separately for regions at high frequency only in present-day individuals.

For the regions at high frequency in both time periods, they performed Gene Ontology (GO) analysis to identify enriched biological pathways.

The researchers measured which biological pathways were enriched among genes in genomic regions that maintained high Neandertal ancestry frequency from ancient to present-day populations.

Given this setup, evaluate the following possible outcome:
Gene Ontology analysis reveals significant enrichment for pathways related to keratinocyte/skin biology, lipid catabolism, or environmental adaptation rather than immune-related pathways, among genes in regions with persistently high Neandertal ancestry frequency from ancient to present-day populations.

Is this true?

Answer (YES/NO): NO